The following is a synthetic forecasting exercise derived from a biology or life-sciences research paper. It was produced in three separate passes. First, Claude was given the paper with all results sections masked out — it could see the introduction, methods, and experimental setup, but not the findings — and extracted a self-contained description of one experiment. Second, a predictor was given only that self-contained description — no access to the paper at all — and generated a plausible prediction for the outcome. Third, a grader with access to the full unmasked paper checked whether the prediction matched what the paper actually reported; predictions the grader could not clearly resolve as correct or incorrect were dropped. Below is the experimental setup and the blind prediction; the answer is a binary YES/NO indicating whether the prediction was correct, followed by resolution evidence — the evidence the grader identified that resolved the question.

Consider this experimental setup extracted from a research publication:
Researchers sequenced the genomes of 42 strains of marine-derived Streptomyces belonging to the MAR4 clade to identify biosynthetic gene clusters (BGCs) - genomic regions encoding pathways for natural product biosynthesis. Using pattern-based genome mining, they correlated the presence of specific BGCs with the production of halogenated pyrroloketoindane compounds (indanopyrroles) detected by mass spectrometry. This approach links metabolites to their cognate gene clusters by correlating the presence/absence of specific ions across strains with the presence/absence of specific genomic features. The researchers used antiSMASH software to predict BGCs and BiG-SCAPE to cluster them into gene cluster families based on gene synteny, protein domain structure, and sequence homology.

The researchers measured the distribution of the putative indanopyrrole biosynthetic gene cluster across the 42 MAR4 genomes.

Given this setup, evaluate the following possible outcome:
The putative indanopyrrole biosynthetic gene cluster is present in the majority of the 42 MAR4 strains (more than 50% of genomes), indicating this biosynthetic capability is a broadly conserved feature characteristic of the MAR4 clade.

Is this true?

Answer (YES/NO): NO